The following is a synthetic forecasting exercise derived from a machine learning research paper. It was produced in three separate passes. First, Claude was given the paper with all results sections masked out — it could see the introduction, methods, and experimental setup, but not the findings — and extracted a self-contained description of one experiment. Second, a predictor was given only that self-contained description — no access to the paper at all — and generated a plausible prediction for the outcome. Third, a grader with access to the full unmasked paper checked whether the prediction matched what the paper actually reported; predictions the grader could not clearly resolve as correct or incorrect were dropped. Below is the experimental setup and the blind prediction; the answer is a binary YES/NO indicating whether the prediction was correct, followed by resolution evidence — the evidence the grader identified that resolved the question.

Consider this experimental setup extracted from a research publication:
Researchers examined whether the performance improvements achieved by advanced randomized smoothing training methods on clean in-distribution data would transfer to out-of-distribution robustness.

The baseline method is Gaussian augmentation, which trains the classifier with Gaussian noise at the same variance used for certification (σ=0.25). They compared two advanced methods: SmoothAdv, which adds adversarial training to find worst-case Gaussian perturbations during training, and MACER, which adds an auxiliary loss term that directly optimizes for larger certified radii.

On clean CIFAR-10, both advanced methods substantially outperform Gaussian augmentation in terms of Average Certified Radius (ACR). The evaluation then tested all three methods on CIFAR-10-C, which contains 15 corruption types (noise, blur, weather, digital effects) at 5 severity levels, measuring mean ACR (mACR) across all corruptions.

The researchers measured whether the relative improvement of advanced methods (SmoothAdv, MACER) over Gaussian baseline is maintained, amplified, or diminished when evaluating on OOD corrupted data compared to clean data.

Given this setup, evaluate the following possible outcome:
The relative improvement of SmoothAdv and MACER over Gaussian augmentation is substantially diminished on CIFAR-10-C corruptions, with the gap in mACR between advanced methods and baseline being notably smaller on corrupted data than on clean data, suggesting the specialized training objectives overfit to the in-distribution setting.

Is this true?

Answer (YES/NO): NO